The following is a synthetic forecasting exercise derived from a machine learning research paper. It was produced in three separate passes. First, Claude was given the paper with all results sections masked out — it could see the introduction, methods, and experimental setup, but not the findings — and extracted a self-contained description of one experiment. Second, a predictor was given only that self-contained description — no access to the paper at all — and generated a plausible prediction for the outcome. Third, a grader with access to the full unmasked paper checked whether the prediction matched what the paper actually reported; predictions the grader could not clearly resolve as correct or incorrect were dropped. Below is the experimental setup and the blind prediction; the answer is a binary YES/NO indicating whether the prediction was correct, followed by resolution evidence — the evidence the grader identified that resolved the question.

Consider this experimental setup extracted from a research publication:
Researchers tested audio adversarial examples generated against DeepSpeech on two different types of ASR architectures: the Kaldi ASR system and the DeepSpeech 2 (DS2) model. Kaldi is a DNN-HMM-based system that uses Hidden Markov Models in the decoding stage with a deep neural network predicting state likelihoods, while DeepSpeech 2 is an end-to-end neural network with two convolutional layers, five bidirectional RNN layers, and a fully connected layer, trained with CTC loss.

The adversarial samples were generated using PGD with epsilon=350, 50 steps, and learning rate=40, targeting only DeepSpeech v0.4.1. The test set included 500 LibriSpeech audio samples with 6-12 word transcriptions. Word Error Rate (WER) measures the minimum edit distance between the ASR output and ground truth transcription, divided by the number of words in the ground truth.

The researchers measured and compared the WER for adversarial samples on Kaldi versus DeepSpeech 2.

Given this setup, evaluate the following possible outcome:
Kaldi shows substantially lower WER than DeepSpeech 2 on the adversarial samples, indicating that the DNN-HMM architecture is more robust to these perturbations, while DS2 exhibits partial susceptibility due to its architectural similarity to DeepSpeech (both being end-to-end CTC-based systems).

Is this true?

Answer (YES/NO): NO